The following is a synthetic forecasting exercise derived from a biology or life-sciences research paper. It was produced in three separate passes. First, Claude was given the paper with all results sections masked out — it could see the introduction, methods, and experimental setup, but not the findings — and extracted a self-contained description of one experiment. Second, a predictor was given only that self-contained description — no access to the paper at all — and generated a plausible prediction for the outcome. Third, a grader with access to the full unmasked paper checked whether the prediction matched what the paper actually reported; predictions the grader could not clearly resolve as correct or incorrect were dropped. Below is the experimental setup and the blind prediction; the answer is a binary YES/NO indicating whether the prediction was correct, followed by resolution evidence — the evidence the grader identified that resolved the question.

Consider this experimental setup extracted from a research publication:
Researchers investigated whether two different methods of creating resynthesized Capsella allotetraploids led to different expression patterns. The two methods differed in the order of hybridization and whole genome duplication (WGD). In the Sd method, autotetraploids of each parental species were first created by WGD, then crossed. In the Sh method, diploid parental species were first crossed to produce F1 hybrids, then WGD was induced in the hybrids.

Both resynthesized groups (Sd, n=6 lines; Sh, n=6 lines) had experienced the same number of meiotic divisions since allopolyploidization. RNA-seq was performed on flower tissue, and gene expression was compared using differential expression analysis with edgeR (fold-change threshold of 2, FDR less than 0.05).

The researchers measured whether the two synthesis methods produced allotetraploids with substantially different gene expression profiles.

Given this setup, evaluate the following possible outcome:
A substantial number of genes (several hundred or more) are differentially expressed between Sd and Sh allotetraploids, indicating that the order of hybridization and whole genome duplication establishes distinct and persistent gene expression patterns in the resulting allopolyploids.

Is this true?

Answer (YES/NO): NO